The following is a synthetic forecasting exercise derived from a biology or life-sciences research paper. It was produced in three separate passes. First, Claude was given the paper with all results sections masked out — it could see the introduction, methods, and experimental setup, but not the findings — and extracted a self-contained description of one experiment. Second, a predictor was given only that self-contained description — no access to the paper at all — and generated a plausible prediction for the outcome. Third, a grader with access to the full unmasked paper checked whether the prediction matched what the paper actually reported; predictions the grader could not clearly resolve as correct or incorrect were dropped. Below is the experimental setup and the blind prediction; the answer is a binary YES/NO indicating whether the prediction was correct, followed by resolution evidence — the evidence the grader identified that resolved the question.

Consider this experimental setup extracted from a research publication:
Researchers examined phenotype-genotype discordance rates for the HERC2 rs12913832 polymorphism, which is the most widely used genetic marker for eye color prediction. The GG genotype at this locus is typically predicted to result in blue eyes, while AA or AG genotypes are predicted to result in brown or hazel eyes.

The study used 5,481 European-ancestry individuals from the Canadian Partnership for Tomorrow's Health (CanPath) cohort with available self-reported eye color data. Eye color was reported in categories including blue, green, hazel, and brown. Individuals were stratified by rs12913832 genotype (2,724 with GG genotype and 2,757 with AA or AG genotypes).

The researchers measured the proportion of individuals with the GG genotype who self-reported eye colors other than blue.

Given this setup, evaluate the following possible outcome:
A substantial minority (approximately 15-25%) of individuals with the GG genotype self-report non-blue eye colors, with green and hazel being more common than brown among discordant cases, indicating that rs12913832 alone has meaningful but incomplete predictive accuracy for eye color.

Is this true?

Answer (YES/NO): NO